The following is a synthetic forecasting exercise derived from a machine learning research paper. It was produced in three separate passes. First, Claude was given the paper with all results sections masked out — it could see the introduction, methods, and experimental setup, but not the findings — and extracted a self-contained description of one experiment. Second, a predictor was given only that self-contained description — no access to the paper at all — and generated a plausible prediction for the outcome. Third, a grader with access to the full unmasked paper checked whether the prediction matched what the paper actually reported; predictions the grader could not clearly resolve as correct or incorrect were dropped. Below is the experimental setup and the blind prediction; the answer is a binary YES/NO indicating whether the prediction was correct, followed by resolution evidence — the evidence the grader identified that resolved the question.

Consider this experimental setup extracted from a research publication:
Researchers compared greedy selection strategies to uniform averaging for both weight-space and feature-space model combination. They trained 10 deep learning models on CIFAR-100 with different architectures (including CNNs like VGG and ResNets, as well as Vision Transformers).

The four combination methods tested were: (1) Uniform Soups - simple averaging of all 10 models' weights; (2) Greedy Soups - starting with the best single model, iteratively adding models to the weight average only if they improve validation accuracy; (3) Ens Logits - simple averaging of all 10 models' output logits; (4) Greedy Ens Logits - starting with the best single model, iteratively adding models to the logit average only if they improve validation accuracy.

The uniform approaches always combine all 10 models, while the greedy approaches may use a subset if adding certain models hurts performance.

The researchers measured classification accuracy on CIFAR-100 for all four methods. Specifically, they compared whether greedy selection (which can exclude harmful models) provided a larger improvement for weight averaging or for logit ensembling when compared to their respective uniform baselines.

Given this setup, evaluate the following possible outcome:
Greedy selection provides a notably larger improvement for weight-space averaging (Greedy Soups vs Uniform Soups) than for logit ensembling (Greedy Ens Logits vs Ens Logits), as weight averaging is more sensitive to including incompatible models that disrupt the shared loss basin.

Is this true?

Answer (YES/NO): YES